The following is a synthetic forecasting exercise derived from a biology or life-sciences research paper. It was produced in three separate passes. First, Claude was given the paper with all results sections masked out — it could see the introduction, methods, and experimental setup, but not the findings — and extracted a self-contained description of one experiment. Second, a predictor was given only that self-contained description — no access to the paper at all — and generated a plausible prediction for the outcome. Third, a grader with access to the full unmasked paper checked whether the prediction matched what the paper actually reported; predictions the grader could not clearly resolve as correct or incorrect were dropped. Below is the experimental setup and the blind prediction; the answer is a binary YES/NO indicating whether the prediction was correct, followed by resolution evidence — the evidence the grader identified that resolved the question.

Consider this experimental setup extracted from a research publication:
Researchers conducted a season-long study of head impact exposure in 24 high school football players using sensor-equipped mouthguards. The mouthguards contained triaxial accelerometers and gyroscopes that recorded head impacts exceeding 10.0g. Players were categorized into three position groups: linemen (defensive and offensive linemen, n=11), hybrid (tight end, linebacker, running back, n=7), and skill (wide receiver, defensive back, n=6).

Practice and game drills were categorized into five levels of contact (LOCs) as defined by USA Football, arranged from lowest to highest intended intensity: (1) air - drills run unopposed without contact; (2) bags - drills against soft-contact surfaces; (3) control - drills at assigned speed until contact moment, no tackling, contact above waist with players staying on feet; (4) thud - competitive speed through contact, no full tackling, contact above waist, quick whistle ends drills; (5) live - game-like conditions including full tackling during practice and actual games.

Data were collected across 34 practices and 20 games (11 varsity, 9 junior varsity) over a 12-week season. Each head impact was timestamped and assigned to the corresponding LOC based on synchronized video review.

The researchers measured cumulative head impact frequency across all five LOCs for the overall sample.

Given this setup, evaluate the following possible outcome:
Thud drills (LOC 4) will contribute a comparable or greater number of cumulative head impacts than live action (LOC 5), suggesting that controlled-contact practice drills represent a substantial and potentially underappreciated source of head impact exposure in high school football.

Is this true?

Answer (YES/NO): NO